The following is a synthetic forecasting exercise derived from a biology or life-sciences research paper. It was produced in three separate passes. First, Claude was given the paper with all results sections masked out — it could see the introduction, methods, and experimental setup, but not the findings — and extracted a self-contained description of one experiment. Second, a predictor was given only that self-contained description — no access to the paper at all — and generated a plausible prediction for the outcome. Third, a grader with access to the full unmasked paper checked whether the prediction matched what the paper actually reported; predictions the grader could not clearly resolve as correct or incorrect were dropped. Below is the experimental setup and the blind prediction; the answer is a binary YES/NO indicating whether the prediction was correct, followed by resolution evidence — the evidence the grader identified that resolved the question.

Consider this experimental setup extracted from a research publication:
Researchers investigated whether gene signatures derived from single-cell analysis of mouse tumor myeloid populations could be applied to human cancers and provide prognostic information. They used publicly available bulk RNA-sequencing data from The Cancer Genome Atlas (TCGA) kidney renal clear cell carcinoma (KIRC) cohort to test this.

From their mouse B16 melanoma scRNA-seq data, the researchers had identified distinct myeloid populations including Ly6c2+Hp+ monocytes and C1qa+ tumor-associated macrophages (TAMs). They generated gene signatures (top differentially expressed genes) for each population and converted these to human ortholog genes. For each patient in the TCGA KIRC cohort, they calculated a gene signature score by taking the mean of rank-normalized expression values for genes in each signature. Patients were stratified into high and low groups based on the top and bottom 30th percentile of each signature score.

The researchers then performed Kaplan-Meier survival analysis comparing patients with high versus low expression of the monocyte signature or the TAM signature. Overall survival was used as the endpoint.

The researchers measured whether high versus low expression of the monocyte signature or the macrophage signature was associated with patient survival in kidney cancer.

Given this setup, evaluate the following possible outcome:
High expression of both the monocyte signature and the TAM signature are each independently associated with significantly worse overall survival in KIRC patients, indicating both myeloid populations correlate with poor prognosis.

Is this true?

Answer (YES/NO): NO